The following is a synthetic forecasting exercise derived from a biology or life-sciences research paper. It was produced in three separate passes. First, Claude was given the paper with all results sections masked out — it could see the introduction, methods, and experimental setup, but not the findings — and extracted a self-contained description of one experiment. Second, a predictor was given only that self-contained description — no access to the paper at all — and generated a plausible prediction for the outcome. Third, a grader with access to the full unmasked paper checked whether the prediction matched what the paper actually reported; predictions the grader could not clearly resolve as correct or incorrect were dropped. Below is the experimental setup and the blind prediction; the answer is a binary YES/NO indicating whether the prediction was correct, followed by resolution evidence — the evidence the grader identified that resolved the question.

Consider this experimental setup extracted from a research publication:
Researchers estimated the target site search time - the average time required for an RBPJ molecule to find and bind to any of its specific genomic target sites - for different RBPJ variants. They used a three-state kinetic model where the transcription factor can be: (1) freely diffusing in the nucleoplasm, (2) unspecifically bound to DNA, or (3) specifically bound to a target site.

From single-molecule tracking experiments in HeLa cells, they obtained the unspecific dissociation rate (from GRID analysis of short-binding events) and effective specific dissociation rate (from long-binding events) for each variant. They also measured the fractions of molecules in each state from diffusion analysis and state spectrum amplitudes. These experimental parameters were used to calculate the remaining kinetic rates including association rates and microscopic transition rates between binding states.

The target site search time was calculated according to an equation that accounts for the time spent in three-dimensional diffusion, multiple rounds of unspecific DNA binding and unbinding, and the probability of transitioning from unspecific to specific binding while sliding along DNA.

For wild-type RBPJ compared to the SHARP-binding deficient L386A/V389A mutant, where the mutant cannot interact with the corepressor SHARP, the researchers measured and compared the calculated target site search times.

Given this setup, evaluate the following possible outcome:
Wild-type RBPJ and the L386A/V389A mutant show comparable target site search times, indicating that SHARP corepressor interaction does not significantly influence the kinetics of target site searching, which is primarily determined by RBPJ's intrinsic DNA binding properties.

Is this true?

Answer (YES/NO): YES